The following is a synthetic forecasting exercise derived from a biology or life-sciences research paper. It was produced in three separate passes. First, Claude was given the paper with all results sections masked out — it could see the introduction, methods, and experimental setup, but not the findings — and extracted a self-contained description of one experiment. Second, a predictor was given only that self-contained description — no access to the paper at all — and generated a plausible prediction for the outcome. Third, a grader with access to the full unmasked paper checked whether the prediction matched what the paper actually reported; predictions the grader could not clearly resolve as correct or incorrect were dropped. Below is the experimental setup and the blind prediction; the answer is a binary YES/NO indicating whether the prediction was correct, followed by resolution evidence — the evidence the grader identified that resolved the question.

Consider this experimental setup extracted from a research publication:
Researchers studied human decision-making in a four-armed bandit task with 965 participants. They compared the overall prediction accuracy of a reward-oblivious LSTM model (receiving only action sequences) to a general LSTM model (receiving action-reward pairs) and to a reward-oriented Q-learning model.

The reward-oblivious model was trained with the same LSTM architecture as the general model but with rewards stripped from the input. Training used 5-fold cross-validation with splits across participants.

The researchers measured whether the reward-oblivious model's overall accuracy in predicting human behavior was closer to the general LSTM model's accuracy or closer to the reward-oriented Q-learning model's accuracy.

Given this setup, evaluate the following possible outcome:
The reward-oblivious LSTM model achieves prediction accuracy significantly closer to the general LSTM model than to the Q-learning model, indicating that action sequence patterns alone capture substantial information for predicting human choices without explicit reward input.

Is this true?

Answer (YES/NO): NO